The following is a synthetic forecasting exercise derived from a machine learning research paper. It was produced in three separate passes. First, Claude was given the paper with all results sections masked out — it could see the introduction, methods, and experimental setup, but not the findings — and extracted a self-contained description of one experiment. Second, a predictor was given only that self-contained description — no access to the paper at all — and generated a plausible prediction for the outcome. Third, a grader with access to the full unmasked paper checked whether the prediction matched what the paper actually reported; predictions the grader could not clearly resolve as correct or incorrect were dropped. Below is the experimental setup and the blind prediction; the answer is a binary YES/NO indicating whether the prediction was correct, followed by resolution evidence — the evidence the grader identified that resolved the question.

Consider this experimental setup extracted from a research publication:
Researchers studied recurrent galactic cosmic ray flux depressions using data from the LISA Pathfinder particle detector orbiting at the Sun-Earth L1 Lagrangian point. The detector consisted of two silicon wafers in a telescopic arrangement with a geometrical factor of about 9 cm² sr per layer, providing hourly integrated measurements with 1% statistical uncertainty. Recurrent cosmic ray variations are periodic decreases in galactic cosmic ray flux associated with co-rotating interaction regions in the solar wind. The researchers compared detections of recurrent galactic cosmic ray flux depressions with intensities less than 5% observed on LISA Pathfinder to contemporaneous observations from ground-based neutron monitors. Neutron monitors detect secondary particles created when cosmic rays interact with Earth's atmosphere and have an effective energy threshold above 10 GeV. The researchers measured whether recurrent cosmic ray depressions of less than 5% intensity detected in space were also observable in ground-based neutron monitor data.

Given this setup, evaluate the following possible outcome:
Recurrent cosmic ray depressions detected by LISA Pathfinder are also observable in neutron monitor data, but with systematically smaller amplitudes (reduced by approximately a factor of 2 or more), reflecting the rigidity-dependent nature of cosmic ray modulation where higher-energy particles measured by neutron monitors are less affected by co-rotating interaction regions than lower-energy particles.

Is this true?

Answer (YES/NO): NO